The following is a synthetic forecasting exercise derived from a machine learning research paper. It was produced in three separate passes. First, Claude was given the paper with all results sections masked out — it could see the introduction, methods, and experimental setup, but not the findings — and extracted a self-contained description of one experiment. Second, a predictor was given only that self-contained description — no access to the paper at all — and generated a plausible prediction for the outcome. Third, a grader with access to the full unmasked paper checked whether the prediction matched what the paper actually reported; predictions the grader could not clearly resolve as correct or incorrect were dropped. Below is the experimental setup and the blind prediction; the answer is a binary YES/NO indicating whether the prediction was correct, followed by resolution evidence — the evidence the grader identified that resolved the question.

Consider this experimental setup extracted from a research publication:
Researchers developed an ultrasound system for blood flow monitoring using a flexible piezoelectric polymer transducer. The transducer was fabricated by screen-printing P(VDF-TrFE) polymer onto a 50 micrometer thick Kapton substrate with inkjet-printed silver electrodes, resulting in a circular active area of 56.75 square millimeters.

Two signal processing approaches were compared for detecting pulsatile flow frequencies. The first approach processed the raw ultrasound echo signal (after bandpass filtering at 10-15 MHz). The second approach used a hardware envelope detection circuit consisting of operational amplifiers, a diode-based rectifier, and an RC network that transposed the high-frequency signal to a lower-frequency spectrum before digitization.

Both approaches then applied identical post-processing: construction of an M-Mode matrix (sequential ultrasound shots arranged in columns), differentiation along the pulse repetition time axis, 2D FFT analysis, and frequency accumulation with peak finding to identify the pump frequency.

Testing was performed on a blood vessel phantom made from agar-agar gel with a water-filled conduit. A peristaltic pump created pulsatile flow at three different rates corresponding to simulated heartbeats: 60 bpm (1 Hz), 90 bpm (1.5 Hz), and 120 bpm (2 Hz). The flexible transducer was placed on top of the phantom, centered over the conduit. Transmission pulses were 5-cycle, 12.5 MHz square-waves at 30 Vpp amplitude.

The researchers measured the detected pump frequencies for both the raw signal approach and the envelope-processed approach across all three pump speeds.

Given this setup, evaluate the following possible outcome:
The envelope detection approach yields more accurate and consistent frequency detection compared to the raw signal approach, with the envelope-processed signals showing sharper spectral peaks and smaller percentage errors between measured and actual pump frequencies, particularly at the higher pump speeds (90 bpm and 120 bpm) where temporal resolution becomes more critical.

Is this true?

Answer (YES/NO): NO